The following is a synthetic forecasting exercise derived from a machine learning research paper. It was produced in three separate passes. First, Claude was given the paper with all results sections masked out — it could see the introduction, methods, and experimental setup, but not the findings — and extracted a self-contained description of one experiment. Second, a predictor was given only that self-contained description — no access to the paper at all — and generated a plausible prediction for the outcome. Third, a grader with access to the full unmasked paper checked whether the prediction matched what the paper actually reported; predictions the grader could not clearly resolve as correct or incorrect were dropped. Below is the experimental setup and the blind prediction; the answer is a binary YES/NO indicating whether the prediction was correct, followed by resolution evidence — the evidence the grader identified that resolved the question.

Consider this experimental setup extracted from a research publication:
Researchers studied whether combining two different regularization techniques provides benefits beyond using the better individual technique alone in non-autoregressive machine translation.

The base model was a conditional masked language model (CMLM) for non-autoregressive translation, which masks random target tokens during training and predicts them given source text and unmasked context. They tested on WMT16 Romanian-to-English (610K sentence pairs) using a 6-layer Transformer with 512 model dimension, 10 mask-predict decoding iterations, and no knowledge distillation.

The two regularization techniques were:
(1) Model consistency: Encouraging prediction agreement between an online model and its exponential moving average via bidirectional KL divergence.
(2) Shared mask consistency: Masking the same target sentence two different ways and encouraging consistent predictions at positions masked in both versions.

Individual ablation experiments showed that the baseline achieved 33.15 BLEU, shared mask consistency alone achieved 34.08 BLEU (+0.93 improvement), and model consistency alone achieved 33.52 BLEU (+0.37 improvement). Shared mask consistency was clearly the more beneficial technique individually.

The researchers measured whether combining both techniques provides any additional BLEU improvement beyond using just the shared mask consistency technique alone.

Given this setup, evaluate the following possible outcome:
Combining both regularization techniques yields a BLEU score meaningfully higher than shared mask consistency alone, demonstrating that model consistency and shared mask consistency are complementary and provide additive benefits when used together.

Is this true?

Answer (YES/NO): YES